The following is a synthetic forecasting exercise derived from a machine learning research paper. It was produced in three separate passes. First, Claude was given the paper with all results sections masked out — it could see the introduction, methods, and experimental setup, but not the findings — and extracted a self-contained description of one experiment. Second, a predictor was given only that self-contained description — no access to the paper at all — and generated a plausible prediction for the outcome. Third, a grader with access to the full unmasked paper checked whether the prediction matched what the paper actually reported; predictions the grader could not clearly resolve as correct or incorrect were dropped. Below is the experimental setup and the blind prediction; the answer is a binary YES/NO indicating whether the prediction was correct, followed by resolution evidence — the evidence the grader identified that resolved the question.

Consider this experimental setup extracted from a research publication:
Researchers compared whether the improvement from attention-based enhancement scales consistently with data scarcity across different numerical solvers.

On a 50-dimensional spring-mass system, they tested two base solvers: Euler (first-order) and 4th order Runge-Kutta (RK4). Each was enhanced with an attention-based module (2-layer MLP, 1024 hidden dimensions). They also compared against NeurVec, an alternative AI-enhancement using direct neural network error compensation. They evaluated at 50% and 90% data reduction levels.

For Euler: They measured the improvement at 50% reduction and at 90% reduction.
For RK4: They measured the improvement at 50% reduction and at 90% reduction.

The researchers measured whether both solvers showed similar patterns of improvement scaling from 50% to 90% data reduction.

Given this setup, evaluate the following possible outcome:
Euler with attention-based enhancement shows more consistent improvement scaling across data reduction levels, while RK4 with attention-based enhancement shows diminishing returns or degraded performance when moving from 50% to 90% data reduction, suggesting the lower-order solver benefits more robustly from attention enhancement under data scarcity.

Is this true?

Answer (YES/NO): NO